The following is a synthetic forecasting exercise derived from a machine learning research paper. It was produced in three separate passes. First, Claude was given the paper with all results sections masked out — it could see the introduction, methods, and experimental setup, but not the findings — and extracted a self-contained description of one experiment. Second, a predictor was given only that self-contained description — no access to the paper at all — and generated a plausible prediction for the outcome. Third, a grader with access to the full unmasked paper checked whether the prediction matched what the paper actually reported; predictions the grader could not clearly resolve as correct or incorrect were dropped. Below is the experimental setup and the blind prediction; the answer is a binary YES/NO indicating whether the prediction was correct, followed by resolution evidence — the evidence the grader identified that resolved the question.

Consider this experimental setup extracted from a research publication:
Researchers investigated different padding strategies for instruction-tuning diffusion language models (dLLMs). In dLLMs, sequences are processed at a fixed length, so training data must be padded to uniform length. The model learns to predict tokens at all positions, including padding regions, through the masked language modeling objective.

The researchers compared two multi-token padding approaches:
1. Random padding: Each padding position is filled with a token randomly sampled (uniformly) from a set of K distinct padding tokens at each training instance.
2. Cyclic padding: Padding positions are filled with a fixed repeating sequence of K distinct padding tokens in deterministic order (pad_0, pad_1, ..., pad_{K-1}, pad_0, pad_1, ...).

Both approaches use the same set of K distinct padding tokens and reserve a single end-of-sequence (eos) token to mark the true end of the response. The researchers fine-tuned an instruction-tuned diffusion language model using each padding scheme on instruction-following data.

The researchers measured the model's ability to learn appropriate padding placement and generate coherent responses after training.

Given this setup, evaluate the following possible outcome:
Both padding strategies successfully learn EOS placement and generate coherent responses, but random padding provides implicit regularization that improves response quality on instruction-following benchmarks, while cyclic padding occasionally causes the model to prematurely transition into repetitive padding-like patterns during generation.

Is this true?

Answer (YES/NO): NO